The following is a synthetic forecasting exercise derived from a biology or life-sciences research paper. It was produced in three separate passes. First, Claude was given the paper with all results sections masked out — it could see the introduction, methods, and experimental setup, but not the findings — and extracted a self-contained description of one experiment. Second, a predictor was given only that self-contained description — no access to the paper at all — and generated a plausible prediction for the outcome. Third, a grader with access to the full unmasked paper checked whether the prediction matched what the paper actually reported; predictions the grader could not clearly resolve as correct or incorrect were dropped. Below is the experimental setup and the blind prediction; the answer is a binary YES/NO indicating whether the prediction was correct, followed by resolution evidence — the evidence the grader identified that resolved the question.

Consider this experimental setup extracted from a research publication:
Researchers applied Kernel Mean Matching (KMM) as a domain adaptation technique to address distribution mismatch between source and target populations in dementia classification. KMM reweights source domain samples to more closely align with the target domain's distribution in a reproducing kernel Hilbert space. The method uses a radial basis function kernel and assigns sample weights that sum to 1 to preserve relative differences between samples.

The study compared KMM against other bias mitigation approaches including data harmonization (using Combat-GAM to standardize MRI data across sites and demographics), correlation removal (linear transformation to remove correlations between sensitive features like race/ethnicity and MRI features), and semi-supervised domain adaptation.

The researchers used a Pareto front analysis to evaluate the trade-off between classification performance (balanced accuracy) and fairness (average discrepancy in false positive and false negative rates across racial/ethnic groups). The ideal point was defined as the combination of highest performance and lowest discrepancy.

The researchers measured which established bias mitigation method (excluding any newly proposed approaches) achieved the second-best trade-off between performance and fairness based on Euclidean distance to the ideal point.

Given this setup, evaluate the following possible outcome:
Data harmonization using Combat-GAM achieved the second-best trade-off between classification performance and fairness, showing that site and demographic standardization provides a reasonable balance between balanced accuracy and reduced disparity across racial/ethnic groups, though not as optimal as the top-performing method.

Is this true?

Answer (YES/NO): NO